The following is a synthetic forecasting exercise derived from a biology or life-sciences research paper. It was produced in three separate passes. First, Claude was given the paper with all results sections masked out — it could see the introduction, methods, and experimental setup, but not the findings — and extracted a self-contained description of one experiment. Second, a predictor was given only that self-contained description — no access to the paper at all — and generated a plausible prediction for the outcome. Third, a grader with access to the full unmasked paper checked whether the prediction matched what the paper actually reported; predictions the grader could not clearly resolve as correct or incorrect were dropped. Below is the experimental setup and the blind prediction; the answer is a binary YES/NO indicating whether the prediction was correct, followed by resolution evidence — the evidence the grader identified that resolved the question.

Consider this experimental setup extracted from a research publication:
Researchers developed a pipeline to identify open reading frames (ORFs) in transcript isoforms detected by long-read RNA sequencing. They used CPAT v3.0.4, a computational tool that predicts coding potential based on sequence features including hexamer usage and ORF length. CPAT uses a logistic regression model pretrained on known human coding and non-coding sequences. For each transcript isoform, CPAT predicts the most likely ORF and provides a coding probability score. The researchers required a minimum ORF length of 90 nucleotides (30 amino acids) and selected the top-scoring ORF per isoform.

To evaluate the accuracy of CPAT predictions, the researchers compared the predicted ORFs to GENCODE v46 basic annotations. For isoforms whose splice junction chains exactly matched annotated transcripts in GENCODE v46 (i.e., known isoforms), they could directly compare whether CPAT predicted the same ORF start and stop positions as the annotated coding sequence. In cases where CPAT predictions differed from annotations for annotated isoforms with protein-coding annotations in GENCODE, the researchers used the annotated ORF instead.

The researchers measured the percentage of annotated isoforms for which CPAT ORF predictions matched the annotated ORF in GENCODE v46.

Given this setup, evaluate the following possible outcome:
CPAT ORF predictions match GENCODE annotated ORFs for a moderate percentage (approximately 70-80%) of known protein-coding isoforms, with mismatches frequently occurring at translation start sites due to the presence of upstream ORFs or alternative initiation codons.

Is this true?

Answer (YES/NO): NO